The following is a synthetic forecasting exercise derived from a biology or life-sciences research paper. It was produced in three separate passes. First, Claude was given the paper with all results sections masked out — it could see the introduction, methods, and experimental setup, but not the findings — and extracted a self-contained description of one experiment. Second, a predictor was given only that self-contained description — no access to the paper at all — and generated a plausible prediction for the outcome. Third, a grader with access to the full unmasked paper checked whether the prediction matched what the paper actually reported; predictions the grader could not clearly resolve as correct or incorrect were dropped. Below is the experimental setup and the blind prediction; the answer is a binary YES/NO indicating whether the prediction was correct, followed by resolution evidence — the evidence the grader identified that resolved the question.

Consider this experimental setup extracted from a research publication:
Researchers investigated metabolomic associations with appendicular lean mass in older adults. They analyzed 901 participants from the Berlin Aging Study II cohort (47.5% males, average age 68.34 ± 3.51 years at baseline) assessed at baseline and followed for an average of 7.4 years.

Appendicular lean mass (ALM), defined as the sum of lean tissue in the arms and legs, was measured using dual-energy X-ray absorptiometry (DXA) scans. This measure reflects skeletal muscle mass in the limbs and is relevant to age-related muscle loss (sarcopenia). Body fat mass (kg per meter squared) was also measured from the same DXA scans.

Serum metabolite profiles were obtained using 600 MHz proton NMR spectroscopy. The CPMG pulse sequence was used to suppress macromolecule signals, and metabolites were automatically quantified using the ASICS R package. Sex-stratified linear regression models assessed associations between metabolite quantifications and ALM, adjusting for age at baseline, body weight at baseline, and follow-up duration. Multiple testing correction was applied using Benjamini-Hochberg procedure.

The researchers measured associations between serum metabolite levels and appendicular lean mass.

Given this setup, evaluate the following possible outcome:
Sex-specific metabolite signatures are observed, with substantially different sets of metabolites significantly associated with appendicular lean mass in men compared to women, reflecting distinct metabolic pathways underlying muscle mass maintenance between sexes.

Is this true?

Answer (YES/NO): NO